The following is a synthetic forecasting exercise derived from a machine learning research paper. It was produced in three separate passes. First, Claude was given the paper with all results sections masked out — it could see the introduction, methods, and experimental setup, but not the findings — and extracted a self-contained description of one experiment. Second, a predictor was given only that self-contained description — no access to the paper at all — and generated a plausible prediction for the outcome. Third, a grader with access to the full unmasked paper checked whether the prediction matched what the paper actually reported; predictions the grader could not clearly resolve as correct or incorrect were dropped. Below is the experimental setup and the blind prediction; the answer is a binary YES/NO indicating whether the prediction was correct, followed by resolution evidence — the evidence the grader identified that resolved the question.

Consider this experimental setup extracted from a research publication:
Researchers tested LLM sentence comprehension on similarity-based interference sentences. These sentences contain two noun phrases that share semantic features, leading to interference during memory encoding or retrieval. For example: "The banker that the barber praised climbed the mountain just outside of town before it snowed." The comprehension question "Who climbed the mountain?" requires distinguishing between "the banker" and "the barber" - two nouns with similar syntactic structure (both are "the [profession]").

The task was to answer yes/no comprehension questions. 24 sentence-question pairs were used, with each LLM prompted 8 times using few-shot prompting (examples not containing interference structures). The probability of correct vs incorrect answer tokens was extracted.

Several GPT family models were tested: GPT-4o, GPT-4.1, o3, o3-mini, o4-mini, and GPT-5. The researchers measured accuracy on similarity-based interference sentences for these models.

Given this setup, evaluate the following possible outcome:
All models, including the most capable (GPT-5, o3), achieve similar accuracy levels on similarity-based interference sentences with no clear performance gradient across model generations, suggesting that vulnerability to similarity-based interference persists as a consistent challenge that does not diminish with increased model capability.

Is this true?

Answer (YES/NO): NO